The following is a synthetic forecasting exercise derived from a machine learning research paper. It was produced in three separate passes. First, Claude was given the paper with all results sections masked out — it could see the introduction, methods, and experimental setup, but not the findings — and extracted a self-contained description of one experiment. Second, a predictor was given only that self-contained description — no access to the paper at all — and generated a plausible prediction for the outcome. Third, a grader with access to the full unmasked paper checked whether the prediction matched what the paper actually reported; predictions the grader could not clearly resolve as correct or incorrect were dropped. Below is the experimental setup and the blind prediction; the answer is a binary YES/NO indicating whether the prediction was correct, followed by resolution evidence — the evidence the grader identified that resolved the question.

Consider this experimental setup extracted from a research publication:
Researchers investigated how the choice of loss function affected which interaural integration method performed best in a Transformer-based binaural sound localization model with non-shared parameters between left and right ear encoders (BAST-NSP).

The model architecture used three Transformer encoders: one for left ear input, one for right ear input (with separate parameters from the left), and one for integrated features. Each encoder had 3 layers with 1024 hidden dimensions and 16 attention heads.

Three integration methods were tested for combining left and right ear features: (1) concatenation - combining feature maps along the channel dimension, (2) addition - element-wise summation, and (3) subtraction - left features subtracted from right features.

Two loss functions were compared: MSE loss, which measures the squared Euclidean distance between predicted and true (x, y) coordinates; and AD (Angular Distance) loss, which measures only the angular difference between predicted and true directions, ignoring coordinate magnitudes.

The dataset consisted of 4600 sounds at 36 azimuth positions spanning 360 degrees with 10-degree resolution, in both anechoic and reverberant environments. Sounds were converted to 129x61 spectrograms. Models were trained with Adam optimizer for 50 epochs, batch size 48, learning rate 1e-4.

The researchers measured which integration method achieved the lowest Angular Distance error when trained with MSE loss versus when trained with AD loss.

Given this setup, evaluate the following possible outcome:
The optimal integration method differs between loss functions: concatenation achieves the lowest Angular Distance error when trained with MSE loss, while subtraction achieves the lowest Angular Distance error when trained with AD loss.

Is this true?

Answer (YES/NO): NO